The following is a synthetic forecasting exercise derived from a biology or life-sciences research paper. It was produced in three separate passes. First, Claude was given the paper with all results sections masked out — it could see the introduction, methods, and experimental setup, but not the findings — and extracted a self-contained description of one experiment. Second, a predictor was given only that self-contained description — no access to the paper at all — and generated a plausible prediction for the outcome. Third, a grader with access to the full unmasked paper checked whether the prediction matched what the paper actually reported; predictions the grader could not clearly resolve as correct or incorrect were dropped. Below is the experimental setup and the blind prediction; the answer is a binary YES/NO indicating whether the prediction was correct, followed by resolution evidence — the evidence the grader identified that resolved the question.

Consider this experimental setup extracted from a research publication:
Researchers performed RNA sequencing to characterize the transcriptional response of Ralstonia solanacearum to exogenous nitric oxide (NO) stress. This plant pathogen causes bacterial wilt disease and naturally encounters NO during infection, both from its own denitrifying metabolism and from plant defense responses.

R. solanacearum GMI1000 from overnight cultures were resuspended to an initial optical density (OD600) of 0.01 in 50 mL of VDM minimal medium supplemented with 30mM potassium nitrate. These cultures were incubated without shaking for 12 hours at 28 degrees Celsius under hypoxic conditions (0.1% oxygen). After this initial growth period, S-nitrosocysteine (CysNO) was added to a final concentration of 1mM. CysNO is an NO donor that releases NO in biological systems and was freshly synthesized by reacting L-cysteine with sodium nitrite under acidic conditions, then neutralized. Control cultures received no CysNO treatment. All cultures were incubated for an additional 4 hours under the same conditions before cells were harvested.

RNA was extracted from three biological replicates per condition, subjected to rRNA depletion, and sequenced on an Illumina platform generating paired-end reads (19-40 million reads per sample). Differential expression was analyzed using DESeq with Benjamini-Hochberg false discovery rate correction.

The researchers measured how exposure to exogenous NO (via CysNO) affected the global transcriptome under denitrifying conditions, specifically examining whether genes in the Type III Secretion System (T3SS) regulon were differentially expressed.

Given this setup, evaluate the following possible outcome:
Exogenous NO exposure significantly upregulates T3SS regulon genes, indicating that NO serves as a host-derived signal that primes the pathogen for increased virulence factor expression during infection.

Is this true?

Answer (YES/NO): YES